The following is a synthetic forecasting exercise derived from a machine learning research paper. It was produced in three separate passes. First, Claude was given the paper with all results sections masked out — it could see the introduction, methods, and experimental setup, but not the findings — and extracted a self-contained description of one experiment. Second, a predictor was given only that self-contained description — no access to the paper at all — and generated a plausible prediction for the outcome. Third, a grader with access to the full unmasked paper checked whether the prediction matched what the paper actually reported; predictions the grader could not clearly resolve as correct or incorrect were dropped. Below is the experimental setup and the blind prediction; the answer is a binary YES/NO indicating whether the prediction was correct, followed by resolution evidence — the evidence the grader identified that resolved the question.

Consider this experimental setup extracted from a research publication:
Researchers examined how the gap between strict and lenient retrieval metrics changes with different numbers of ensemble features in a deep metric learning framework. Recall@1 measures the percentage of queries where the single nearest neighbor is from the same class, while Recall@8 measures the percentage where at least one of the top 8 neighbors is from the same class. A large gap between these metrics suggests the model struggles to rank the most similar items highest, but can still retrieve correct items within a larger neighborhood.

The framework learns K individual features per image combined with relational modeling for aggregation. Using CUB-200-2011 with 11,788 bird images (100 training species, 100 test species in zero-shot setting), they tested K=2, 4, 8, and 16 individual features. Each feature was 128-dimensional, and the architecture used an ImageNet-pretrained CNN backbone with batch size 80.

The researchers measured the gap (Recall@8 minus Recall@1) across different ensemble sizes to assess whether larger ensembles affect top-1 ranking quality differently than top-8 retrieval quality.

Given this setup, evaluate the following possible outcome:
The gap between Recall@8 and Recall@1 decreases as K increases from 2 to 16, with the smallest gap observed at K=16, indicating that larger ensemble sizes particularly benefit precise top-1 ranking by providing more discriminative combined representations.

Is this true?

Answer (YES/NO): NO